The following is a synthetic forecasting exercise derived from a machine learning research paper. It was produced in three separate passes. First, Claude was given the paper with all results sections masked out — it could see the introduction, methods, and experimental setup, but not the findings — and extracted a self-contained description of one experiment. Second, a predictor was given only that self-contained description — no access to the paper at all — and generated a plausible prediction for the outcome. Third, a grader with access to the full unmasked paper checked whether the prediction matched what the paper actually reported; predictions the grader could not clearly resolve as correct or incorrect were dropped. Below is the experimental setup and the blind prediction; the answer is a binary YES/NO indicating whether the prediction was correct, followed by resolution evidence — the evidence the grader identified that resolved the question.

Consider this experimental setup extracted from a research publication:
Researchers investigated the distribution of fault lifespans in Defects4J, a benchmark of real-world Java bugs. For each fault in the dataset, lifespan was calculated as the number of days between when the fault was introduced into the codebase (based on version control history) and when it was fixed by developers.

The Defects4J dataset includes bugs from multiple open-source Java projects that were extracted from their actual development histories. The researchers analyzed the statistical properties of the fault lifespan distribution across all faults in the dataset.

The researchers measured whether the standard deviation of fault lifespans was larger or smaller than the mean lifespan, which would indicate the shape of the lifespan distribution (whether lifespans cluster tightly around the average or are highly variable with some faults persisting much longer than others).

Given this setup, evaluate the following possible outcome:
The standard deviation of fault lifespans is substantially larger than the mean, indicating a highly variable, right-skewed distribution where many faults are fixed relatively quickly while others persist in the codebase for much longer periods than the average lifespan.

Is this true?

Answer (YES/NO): YES